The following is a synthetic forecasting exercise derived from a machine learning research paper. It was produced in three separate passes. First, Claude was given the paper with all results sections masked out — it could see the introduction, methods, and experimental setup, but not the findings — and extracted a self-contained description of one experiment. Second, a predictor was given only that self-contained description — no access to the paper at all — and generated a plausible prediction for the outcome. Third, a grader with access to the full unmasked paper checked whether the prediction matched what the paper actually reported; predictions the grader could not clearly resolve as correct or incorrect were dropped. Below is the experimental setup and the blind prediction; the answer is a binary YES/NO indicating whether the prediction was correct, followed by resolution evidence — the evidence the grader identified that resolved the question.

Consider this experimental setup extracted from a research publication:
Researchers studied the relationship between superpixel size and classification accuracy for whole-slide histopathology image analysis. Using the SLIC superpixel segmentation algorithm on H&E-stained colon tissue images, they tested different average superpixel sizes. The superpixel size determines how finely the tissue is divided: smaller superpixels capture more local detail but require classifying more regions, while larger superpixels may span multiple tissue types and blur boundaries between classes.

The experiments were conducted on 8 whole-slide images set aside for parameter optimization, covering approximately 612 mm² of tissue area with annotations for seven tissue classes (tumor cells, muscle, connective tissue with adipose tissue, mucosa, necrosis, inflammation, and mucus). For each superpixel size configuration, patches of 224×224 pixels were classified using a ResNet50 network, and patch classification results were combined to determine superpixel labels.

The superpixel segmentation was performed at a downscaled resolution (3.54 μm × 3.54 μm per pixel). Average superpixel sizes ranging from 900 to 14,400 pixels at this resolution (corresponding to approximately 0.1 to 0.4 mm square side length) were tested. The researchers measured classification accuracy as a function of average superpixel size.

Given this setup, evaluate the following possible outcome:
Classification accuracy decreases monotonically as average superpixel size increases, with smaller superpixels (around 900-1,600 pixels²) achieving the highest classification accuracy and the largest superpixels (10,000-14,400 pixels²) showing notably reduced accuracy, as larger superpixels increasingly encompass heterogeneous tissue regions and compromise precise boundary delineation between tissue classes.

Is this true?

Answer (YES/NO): YES